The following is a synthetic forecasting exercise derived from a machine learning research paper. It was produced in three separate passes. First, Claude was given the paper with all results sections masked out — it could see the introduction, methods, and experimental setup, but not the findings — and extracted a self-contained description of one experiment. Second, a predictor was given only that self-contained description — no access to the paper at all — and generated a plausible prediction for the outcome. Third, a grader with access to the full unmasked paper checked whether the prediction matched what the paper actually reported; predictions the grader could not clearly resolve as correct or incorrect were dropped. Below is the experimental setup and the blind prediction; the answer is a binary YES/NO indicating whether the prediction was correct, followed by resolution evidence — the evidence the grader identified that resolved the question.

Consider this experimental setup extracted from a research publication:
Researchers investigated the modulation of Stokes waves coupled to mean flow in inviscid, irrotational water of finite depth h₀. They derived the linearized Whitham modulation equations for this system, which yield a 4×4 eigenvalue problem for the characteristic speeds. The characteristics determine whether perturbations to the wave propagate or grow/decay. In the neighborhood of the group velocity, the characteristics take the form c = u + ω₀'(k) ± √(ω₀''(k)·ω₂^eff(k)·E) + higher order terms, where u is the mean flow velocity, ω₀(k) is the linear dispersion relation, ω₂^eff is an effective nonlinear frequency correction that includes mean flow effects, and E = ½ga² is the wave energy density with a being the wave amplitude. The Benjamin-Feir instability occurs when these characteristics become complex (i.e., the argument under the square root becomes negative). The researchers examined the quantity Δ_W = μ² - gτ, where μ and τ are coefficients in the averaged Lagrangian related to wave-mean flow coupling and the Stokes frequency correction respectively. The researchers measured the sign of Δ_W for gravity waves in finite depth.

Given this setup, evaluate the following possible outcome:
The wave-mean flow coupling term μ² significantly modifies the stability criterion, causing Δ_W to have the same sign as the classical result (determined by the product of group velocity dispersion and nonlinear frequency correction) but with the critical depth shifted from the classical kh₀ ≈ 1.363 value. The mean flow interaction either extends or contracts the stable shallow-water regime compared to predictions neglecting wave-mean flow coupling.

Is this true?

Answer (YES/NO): NO